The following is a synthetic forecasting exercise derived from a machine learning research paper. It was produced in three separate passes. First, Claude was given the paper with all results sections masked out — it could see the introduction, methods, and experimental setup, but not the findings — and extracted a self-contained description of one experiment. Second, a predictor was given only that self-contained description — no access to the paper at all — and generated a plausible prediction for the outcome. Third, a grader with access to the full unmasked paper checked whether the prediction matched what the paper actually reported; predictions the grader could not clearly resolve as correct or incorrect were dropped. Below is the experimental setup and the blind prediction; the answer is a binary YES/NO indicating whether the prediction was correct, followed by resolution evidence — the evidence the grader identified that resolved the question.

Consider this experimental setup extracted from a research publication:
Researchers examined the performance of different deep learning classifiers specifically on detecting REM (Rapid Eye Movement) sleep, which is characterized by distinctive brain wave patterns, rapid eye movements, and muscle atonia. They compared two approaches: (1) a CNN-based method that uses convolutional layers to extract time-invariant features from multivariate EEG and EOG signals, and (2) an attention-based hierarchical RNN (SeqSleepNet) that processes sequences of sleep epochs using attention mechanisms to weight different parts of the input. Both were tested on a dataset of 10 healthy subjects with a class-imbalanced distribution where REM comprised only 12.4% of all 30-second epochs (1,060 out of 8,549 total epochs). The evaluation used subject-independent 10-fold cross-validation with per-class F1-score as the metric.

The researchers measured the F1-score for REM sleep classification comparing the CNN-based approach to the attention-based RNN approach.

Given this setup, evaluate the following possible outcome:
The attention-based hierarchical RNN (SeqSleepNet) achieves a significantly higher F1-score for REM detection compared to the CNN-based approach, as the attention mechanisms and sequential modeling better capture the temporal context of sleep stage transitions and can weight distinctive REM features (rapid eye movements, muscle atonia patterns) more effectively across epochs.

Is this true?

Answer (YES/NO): YES